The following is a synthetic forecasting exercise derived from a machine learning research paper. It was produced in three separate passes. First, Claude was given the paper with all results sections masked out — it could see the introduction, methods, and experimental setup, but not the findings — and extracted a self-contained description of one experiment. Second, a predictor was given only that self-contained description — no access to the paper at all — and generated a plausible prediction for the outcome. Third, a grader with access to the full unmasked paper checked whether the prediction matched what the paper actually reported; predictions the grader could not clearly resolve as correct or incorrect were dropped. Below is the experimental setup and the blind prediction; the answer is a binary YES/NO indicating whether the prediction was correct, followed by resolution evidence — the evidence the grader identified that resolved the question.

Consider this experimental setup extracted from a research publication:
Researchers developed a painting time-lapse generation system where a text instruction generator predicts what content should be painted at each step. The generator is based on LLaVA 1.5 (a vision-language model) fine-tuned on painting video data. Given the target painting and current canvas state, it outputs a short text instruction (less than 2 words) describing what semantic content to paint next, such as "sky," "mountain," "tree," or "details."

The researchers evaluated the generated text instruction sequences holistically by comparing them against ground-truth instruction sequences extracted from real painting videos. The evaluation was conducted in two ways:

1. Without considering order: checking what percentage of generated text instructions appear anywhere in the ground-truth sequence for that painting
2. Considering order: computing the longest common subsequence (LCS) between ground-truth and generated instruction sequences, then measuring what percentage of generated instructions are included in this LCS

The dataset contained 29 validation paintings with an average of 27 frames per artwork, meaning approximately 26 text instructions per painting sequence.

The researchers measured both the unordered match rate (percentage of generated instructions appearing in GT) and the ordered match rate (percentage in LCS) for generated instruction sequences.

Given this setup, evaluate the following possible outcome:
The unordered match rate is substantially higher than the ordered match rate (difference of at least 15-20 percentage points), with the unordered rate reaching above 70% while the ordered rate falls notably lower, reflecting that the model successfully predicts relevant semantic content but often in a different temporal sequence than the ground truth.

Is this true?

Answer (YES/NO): NO